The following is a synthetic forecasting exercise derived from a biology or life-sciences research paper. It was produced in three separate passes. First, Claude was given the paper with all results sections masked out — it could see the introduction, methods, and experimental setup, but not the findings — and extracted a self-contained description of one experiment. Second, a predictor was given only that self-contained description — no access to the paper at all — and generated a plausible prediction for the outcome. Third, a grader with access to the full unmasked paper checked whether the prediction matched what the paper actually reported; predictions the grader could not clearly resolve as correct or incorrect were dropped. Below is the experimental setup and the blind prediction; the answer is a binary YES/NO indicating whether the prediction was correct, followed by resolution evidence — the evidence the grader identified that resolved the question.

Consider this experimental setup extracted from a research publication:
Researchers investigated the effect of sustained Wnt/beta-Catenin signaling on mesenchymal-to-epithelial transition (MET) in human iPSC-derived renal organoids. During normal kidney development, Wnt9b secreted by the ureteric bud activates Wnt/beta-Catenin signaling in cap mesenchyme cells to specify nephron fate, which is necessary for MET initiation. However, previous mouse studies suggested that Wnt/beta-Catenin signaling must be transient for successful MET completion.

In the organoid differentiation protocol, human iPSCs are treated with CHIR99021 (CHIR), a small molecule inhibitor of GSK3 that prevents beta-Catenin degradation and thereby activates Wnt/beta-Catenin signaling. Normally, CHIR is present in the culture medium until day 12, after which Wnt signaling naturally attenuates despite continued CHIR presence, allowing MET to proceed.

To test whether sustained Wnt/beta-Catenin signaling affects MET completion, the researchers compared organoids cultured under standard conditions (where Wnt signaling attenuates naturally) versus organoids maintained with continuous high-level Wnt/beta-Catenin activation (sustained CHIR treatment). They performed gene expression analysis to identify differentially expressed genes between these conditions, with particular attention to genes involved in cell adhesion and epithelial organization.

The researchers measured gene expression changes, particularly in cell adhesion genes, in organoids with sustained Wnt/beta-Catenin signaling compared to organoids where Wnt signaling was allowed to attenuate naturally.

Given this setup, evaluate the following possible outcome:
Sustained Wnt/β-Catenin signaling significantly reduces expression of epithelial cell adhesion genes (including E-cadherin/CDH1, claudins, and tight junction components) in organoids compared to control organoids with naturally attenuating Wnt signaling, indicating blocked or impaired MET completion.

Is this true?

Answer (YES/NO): NO